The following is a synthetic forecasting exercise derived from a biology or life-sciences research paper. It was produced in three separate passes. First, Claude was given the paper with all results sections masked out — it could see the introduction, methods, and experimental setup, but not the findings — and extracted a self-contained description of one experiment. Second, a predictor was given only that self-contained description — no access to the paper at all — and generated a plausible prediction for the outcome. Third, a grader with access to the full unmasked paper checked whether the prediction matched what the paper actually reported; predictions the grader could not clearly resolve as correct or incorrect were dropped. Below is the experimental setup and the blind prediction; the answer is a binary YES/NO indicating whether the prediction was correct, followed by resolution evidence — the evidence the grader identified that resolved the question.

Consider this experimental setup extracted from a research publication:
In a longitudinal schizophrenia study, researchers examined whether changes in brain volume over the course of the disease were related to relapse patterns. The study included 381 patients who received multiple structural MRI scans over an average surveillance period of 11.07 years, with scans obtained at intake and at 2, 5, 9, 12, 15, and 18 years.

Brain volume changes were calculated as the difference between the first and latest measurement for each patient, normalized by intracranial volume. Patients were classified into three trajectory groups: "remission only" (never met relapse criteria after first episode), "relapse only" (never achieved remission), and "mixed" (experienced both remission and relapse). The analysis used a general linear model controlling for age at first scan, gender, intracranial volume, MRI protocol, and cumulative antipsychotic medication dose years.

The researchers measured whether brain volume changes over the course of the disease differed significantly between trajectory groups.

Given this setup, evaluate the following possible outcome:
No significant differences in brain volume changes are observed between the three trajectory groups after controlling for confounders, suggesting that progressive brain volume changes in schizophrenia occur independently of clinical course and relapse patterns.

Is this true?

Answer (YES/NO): NO